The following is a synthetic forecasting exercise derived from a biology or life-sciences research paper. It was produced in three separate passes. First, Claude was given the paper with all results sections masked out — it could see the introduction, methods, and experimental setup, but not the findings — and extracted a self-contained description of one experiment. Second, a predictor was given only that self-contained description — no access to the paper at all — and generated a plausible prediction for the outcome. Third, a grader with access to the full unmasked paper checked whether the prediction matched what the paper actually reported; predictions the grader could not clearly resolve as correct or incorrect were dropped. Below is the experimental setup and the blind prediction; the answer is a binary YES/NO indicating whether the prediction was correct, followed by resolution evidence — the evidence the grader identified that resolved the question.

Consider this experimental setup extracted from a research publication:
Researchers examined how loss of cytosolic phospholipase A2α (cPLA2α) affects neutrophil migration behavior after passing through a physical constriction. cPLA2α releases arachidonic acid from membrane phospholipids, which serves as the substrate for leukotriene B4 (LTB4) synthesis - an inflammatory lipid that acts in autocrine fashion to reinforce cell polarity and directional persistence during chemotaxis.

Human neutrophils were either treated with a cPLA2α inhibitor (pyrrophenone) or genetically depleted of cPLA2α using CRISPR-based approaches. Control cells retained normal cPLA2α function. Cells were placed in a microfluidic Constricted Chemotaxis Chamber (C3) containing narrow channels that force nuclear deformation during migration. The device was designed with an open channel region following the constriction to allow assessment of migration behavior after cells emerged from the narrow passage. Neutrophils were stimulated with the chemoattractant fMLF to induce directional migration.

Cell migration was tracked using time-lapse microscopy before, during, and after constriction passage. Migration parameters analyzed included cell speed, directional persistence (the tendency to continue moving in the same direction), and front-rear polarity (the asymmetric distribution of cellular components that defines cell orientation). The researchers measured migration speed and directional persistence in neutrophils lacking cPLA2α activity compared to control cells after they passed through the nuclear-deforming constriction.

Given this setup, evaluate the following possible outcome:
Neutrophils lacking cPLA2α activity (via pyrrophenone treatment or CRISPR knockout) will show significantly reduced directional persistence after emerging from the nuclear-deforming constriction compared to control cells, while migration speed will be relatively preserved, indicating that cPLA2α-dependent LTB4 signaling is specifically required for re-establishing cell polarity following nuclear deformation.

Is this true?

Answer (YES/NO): NO